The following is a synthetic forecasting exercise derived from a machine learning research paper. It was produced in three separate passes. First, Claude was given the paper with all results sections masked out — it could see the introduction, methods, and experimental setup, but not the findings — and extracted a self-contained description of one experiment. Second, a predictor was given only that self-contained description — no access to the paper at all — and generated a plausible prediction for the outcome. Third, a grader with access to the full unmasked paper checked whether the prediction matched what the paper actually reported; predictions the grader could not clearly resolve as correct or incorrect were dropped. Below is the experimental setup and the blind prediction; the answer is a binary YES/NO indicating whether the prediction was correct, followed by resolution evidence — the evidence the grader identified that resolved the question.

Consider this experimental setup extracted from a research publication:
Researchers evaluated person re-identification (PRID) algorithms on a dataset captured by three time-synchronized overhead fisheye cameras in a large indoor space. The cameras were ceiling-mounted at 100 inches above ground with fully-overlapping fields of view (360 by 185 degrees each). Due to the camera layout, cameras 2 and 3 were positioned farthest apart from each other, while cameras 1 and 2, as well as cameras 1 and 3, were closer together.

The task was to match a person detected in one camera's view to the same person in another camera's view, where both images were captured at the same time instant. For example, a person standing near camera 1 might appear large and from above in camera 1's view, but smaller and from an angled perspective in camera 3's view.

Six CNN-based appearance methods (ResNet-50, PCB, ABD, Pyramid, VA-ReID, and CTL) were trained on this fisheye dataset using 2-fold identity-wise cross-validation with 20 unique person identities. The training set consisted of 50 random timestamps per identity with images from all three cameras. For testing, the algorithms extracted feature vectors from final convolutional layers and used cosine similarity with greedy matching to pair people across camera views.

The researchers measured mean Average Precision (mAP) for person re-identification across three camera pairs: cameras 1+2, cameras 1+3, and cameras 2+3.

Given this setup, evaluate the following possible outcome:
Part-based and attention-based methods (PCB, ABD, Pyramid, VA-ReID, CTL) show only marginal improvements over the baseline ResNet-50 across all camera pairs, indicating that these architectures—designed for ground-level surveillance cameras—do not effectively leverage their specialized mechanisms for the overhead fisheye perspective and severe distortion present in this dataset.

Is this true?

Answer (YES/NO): NO